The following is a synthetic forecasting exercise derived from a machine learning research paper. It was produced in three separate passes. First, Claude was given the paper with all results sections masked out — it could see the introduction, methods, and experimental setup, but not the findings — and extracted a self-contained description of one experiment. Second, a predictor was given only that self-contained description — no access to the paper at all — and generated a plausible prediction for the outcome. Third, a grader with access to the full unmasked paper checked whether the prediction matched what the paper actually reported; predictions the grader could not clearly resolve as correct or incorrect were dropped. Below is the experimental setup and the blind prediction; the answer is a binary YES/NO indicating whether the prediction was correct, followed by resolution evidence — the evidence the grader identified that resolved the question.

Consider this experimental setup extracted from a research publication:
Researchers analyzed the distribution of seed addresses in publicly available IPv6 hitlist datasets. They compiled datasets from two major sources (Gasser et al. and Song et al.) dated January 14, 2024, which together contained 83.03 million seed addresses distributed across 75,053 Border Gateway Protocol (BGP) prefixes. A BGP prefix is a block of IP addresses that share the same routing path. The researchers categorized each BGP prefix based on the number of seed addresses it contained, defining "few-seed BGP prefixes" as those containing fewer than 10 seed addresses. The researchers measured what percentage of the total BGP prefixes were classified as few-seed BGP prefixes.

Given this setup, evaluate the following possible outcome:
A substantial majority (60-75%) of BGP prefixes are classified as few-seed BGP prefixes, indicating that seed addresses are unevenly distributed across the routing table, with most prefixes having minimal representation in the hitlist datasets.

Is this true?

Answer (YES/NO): YES